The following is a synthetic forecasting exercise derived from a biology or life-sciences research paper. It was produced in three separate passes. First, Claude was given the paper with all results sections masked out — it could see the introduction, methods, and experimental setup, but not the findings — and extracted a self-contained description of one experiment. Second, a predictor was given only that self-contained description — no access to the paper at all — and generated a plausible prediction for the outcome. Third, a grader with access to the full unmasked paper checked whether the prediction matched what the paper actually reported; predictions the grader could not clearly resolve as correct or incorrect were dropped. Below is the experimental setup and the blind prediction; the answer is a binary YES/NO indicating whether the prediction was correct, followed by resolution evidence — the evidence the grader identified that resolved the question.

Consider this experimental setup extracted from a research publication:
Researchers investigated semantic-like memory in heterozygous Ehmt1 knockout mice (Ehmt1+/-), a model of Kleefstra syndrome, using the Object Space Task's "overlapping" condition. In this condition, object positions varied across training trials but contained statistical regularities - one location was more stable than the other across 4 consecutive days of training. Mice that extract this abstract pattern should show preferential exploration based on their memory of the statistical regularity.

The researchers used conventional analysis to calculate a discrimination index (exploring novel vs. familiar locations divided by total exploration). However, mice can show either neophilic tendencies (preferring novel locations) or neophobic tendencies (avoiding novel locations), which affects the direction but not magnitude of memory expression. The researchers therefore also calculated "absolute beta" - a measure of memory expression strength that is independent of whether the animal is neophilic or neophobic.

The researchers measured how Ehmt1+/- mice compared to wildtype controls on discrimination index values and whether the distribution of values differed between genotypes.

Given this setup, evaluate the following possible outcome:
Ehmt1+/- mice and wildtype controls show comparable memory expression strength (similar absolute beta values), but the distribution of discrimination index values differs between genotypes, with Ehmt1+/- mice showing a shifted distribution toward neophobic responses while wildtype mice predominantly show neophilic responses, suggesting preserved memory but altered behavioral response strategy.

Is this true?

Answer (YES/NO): NO